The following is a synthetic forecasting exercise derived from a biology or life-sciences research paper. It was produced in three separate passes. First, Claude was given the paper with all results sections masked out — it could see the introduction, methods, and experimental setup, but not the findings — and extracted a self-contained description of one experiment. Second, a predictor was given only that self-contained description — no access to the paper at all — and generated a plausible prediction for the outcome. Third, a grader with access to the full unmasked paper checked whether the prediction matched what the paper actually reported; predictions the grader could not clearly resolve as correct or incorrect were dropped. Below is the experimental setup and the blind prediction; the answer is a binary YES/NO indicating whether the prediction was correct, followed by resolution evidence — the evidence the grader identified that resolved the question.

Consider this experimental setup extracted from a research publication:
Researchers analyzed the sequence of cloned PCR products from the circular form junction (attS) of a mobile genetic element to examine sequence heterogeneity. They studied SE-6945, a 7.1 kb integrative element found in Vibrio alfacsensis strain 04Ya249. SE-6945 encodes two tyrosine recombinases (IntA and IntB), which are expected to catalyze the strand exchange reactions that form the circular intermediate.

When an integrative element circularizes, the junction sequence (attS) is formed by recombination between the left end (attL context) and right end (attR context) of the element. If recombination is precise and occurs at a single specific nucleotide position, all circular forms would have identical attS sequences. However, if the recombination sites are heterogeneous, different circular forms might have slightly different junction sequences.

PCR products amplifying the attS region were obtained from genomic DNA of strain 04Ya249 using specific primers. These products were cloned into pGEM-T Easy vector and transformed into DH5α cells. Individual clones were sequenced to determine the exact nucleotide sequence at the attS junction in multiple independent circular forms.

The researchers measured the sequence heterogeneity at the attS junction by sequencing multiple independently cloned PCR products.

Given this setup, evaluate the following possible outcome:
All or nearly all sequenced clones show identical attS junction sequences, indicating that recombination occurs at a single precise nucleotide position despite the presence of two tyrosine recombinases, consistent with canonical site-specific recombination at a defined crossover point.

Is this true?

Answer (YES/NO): NO